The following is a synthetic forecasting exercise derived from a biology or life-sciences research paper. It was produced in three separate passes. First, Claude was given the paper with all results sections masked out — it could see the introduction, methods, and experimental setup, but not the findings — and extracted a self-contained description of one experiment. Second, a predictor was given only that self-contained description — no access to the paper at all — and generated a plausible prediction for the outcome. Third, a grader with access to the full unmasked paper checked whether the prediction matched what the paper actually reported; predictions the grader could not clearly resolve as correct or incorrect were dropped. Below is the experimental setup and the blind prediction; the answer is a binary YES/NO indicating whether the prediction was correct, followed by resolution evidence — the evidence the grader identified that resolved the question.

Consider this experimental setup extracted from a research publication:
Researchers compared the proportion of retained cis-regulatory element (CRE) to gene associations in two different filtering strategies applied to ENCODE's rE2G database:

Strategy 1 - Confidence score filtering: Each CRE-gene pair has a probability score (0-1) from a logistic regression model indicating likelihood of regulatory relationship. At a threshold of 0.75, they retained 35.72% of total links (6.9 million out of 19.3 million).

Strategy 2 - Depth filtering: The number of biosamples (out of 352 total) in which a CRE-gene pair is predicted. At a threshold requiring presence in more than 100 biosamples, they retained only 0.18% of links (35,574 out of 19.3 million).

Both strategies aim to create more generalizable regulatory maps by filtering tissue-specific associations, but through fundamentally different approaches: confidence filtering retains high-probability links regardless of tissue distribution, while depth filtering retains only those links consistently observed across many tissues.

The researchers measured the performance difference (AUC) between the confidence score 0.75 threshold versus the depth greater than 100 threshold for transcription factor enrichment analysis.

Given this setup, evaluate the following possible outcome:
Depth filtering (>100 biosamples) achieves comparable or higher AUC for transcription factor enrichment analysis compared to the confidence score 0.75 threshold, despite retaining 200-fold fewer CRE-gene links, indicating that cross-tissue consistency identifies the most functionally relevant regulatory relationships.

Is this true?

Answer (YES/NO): YES